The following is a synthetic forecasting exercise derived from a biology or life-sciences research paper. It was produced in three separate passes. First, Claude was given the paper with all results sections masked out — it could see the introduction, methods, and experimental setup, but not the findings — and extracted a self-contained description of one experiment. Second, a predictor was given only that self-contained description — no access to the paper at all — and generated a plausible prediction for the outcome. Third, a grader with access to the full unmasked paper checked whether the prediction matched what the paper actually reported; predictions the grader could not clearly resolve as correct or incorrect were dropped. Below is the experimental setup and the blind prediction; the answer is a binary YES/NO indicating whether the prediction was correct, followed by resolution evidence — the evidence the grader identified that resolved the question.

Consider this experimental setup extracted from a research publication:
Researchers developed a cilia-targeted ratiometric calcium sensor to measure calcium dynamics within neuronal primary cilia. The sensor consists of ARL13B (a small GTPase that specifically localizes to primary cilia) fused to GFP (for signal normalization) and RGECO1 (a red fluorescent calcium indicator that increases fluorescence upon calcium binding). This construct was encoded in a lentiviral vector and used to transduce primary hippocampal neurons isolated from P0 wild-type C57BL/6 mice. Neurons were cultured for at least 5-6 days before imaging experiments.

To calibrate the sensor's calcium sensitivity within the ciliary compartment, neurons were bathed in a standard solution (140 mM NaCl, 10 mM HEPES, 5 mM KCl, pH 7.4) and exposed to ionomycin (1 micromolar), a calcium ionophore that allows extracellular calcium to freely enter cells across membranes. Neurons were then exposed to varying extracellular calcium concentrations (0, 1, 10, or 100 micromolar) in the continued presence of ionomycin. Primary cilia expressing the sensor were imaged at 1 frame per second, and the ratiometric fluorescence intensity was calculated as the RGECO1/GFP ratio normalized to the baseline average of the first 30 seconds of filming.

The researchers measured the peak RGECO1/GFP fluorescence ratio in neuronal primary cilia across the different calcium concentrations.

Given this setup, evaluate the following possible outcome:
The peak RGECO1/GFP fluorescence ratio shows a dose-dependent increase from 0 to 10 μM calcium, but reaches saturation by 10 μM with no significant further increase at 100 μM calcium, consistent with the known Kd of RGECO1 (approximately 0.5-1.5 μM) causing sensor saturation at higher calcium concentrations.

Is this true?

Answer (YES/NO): NO